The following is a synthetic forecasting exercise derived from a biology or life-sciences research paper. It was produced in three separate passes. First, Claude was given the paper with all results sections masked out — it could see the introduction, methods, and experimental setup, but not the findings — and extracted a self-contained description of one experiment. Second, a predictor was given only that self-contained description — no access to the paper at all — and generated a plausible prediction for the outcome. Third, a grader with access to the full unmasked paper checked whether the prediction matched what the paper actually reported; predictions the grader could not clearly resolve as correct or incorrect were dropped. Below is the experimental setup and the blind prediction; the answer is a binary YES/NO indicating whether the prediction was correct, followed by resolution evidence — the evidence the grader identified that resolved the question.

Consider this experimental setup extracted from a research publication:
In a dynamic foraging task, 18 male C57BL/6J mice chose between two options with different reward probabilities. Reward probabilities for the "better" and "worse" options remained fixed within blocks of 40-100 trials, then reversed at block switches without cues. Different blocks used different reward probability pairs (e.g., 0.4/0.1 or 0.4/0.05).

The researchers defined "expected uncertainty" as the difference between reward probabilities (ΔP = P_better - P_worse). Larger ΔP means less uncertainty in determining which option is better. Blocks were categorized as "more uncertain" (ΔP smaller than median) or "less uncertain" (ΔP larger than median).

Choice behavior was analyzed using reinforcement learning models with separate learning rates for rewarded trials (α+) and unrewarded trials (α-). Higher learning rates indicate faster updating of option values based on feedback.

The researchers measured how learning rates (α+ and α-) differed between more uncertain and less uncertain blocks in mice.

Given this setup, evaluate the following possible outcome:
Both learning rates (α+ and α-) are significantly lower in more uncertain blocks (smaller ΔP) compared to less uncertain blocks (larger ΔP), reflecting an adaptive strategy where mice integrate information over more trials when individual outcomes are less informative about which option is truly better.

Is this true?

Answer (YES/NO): NO